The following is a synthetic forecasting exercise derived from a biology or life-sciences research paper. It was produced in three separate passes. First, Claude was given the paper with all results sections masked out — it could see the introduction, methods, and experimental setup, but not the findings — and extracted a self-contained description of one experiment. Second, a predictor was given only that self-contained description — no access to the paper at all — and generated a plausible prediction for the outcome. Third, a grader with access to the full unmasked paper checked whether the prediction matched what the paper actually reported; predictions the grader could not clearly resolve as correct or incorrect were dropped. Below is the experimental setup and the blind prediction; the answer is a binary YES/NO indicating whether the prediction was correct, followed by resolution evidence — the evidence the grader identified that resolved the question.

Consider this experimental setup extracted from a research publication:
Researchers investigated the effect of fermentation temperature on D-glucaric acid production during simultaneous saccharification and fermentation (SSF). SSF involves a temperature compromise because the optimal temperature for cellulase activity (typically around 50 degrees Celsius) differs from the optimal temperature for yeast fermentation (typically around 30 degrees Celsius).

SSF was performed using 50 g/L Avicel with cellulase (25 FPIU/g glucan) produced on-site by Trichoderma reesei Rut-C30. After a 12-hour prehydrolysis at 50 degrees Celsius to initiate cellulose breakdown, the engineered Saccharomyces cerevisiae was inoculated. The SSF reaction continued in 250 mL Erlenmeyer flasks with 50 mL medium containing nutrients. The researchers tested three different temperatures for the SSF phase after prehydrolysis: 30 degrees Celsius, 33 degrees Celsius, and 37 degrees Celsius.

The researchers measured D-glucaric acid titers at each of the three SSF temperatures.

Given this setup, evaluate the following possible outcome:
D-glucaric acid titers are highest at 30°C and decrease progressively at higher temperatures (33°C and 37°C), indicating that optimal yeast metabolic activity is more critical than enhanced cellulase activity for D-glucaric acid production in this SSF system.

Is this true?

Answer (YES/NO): NO